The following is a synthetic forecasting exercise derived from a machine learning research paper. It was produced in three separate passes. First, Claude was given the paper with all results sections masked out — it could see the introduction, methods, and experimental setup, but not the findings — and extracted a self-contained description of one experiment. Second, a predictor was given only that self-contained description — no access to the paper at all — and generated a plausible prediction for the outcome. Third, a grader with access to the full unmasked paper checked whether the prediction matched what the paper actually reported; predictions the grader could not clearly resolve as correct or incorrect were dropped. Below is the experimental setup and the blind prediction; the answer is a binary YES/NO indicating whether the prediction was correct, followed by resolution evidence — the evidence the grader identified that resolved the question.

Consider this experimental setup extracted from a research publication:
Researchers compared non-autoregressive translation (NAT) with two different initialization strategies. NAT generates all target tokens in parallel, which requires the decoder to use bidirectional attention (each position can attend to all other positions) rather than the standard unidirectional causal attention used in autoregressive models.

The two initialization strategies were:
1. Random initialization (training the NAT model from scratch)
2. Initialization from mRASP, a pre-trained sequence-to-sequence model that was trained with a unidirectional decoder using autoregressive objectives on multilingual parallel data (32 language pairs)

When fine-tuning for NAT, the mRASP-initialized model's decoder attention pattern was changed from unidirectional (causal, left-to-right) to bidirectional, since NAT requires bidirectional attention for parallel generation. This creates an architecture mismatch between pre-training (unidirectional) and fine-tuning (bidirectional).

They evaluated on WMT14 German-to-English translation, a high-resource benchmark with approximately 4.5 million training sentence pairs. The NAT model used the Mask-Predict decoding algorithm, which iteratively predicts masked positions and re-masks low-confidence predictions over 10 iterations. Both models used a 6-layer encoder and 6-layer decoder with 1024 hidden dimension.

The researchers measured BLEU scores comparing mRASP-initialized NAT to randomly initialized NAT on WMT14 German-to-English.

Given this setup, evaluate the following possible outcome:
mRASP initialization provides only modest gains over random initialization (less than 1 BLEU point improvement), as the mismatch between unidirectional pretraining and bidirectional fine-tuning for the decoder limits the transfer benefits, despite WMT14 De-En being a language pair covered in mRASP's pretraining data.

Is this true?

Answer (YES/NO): YES